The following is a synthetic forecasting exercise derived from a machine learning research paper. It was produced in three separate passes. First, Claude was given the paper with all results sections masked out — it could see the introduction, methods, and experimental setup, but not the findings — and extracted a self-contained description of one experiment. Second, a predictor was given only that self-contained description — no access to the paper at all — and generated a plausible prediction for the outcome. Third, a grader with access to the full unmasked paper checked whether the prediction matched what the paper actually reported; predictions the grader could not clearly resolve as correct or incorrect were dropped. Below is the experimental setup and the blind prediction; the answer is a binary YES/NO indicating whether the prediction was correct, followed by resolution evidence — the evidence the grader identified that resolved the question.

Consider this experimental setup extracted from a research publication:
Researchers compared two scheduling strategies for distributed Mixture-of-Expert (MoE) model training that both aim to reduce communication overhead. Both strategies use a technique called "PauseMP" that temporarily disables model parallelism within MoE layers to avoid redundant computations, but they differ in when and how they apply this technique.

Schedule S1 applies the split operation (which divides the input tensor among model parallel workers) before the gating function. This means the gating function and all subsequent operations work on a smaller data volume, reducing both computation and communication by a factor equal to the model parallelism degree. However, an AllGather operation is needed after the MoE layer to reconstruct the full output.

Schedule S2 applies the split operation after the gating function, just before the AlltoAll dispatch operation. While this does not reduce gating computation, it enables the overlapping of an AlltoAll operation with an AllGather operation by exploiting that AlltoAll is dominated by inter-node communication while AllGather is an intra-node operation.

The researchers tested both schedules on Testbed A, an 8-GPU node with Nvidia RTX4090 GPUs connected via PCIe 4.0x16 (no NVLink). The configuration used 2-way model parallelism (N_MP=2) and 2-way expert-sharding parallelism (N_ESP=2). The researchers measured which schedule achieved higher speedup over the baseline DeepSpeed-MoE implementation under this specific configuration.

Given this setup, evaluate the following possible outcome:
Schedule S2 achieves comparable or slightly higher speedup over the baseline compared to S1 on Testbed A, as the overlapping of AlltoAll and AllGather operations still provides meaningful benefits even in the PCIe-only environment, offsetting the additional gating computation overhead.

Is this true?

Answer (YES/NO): NO